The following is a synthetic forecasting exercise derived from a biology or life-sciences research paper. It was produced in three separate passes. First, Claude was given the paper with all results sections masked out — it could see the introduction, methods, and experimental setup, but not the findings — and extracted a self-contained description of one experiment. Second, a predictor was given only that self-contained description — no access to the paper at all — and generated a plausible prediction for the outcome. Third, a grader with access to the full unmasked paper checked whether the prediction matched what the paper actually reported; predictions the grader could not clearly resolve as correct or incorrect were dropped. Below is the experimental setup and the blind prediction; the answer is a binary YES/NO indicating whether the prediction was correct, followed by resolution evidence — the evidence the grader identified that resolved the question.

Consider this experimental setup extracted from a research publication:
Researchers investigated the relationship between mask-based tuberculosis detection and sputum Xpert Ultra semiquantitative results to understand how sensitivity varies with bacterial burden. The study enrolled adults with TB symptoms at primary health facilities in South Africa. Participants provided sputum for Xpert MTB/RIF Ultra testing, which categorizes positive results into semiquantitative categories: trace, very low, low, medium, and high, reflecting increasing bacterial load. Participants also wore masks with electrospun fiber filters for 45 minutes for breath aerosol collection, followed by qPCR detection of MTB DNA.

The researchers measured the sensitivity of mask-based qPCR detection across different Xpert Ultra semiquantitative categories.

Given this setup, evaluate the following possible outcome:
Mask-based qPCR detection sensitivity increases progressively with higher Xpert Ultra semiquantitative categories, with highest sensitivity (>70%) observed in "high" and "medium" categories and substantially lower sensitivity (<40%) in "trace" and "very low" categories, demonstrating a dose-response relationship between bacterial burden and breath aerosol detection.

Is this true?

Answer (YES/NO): YES